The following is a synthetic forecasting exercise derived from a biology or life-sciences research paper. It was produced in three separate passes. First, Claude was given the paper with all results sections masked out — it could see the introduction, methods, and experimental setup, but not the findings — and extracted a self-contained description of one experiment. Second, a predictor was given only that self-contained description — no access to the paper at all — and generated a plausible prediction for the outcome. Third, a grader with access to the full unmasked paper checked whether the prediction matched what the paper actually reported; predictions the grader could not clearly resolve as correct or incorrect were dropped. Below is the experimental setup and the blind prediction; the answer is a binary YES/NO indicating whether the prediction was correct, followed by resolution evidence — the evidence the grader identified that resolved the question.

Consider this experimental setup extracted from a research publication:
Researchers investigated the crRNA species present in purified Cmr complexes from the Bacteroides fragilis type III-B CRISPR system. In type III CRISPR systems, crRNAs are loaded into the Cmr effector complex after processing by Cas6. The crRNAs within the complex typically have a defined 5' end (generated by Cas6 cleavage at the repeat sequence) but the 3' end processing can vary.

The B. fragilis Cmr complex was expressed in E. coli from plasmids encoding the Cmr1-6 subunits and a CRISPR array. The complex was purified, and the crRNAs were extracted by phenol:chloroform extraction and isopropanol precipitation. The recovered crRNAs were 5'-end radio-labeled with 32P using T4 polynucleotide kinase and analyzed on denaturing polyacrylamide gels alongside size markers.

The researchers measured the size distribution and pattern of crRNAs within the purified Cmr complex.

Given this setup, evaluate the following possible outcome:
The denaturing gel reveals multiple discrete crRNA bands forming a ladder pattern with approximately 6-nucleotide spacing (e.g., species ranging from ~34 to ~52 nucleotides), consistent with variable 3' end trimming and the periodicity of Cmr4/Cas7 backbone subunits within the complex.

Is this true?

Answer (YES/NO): YES